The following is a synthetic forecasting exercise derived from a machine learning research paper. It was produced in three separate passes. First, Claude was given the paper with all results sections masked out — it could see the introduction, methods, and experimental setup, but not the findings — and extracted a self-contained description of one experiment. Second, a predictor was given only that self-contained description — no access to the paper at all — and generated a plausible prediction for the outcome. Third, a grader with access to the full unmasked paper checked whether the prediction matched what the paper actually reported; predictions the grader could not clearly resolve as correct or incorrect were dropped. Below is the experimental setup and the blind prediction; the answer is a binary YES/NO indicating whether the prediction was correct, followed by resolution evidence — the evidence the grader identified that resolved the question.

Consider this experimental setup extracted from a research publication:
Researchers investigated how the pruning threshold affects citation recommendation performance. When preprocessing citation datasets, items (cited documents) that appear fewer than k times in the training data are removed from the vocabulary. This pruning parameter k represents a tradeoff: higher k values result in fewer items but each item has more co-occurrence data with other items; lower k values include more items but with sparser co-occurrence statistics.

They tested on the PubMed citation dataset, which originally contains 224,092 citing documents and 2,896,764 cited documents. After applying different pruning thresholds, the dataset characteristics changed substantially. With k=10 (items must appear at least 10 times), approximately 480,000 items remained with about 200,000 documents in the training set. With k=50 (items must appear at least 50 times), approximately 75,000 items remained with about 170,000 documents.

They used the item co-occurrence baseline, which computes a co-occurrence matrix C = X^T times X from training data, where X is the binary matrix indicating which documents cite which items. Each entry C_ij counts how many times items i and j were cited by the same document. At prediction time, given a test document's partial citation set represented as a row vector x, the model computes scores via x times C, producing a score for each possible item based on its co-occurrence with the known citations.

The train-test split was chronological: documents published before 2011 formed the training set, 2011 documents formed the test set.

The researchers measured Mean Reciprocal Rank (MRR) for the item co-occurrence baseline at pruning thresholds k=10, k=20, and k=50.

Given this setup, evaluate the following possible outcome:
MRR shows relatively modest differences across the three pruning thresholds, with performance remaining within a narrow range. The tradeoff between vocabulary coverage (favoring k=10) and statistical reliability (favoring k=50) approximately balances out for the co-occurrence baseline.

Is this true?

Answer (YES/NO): NO